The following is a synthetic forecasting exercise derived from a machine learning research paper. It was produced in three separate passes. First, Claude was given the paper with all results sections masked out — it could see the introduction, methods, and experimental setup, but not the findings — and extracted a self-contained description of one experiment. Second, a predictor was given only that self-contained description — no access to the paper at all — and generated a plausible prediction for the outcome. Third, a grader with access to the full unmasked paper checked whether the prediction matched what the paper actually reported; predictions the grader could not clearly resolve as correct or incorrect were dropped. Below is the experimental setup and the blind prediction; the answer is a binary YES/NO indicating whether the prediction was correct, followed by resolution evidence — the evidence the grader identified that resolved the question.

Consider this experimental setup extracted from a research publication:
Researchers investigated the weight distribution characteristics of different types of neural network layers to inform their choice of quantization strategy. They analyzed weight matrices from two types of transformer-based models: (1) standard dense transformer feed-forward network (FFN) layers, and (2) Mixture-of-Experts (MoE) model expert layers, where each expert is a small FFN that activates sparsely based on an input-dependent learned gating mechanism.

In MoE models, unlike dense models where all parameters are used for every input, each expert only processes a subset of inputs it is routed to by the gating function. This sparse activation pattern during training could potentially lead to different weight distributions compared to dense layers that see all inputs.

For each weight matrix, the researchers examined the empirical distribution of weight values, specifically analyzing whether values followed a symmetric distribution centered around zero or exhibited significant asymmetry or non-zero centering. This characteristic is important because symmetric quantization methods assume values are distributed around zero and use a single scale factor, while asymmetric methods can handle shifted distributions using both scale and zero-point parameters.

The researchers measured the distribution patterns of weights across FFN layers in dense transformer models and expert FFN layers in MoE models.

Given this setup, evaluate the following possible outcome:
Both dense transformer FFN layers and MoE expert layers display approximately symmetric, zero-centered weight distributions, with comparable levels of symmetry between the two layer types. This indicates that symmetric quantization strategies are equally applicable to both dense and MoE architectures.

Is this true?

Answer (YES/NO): YES